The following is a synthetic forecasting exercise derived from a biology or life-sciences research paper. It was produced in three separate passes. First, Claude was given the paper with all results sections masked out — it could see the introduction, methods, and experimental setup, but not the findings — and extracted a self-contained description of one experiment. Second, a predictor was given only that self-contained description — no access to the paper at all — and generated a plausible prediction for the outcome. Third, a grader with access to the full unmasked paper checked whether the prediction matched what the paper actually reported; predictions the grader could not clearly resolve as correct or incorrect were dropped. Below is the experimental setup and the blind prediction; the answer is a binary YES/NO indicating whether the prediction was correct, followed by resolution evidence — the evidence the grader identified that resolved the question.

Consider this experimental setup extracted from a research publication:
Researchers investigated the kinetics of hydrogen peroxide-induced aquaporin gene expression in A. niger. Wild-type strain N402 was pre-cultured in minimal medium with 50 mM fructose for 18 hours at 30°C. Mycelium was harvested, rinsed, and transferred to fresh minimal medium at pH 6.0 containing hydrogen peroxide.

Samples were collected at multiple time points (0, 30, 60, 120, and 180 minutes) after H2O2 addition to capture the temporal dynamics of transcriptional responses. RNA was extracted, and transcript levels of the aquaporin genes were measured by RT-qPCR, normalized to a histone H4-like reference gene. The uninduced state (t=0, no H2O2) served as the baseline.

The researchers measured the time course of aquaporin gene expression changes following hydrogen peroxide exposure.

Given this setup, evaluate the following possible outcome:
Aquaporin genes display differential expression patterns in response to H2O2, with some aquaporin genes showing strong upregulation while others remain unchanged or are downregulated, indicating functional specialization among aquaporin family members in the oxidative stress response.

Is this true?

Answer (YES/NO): NO